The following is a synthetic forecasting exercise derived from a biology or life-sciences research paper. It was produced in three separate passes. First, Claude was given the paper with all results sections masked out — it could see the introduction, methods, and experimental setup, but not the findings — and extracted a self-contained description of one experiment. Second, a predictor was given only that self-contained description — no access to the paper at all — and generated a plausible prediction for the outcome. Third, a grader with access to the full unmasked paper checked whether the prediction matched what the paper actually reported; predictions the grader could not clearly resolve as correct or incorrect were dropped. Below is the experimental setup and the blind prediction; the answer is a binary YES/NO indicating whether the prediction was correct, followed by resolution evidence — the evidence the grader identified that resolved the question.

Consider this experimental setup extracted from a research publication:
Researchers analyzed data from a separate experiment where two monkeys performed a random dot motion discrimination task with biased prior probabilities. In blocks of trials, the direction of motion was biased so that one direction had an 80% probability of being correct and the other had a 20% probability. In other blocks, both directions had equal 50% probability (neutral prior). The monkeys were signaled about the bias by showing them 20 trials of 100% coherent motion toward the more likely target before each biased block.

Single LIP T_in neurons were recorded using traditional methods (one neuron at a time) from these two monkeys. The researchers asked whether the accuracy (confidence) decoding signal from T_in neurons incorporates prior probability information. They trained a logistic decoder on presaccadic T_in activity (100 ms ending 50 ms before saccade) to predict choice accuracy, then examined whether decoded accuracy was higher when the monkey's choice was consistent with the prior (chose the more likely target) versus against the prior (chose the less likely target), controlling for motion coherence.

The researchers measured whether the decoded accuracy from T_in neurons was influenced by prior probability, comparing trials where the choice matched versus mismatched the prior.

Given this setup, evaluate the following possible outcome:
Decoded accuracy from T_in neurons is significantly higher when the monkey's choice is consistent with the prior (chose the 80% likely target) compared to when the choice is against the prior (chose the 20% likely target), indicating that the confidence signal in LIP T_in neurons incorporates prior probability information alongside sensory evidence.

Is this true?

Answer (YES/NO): YES